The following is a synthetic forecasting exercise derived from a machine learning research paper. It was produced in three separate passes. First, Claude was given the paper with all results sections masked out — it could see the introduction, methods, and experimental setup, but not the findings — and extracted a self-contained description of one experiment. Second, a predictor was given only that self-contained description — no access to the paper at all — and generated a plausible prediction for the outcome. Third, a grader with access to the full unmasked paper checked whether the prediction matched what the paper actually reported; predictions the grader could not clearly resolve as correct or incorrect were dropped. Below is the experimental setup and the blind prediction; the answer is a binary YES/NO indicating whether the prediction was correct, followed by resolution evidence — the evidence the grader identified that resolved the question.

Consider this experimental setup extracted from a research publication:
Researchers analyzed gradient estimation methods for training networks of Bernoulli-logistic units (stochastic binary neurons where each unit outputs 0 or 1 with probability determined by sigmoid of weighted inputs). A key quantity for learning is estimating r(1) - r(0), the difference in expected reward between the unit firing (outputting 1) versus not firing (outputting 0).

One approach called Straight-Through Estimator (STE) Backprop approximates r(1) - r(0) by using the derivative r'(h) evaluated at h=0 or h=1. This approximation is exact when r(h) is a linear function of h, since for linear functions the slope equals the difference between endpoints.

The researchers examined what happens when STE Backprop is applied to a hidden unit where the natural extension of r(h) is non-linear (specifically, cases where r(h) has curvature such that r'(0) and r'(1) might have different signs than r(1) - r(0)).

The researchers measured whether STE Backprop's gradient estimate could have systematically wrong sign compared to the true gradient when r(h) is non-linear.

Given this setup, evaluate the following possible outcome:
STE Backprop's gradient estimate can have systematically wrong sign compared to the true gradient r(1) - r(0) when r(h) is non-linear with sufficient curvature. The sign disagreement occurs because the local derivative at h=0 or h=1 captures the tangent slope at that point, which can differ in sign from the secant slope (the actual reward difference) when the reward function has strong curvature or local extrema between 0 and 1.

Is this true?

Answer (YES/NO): YES